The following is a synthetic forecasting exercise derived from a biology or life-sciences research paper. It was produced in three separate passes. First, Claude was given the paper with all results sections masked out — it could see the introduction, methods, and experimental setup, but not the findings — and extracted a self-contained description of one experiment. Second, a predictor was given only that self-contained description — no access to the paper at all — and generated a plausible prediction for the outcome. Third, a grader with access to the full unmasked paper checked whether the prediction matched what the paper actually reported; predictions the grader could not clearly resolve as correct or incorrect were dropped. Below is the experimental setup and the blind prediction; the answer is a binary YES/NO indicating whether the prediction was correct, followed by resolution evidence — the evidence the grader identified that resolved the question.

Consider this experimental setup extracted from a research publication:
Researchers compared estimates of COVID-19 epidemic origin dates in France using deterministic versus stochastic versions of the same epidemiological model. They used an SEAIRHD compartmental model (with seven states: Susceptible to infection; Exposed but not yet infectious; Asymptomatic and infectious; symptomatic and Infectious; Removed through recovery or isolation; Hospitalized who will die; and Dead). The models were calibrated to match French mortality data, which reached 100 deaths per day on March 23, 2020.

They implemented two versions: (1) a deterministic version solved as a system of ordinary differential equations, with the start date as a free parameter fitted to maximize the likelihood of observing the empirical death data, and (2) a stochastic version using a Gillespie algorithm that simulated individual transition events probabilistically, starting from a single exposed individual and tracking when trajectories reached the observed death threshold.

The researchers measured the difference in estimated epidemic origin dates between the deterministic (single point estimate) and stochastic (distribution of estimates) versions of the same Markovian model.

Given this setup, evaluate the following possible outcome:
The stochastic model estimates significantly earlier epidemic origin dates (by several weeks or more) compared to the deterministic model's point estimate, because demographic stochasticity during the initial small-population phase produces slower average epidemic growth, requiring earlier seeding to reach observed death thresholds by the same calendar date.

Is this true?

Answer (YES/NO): NO